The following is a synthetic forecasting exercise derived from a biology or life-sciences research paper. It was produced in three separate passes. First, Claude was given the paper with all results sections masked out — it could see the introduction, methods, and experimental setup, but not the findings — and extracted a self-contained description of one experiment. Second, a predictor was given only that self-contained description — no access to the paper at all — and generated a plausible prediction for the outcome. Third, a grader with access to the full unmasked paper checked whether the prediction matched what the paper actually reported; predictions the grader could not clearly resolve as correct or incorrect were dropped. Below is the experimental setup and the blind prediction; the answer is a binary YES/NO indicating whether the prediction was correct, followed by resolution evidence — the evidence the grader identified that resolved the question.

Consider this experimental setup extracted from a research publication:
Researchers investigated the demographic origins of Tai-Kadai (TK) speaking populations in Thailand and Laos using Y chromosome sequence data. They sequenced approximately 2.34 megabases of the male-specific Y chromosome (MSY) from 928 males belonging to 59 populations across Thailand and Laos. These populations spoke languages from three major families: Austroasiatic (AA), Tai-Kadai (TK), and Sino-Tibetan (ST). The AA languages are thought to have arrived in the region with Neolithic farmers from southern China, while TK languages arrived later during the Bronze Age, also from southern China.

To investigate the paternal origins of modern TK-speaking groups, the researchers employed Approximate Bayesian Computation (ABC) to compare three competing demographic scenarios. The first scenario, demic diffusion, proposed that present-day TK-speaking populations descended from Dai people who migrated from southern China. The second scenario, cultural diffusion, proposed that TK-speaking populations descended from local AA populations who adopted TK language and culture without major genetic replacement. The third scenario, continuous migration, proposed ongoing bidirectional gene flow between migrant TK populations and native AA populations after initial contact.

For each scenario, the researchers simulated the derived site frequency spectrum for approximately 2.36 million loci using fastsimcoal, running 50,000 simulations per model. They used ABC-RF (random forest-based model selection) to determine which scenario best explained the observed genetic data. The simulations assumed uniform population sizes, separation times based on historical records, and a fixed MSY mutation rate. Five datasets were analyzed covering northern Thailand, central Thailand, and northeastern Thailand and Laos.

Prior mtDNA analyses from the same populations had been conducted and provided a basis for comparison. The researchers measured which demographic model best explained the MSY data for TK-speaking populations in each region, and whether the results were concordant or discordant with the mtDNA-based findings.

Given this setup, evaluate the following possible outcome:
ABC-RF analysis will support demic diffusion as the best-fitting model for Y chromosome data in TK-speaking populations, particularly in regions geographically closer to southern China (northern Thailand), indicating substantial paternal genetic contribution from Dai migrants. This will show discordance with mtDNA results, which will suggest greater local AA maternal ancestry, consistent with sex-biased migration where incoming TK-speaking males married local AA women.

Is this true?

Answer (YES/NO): NO